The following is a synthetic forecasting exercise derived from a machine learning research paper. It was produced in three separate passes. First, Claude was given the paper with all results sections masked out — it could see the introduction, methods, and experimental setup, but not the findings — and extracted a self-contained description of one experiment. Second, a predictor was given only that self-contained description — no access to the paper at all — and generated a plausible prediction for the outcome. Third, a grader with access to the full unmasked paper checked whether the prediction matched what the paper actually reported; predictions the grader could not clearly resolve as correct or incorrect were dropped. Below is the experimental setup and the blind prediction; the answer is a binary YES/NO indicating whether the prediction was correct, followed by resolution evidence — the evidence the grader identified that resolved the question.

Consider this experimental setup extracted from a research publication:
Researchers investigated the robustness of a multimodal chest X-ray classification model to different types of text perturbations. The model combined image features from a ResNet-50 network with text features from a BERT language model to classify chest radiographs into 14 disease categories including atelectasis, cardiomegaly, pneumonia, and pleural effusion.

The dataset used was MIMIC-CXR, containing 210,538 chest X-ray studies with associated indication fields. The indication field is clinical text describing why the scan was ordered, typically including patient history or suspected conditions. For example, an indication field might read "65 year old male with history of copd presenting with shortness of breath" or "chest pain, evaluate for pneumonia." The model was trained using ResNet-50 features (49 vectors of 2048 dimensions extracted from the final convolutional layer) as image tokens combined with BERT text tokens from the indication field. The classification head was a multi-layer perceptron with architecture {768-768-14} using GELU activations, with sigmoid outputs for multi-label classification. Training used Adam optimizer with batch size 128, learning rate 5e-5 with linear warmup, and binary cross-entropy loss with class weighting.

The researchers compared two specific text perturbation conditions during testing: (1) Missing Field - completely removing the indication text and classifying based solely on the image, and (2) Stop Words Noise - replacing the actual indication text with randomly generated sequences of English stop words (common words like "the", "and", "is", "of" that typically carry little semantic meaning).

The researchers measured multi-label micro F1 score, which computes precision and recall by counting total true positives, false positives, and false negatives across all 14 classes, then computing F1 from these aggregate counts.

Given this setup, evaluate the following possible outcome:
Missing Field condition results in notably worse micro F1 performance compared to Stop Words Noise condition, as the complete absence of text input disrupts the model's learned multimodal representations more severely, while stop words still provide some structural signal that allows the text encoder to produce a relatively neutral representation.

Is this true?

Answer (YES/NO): NO